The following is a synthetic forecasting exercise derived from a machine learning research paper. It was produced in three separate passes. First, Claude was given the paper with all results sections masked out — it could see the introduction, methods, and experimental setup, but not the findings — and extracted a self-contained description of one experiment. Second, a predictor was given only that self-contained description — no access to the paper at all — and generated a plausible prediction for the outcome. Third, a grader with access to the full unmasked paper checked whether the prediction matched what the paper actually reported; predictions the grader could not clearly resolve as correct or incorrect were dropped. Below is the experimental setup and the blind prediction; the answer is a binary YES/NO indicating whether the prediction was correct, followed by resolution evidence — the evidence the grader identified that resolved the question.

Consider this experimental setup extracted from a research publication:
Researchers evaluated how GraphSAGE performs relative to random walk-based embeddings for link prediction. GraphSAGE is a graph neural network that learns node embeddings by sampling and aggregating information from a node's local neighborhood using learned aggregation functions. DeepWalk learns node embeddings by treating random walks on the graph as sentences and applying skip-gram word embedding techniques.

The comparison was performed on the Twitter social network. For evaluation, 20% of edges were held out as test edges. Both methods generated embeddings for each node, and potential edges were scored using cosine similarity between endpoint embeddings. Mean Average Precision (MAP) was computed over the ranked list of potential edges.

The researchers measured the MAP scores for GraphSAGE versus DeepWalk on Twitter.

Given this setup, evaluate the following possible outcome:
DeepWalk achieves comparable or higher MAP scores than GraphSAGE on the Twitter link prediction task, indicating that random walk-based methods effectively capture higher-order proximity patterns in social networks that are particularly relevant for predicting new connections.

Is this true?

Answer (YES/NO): YES